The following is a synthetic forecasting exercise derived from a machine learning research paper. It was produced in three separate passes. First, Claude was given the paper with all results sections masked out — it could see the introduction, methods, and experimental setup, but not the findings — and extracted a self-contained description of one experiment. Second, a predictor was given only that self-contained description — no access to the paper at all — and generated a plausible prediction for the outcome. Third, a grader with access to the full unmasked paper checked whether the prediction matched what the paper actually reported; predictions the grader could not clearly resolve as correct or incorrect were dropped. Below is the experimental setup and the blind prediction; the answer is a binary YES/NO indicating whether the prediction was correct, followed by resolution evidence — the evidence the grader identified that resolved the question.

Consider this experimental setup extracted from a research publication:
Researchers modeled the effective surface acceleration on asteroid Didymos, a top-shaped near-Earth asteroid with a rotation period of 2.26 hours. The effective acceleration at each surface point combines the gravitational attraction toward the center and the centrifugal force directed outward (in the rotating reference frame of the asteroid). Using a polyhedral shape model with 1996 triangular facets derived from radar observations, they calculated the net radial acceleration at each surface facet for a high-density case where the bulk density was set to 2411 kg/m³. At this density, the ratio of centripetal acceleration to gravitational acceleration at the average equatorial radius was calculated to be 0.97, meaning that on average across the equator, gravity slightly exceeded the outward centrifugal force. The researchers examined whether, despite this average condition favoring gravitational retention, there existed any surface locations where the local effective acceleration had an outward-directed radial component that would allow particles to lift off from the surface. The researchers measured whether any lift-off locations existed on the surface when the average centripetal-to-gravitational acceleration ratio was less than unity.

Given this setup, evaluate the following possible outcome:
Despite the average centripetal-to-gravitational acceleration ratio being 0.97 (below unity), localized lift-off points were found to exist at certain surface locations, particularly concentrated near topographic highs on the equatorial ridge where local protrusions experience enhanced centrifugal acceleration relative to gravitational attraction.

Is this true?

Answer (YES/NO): YES